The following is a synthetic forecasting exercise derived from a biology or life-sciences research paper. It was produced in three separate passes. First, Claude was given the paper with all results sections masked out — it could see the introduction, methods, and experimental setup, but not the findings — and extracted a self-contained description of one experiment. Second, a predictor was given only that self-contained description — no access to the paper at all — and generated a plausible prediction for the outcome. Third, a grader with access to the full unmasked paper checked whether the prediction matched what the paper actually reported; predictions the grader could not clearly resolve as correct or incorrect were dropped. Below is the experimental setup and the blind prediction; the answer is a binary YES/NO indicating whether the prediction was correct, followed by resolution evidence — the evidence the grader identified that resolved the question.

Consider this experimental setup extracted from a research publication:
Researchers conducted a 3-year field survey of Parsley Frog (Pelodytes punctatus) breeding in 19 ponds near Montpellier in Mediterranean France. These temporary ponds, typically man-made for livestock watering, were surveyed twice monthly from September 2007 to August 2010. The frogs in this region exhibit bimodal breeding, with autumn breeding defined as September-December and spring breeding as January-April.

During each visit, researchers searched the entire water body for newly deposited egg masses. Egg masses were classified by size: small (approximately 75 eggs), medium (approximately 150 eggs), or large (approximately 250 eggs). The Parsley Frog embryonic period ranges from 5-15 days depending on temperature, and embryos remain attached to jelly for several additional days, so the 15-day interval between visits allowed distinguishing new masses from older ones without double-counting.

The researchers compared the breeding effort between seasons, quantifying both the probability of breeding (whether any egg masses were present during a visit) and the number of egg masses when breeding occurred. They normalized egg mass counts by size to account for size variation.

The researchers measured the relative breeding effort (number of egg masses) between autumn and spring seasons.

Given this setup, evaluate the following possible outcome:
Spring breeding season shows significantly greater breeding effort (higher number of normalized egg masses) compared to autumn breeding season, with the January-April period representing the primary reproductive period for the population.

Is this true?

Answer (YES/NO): NO